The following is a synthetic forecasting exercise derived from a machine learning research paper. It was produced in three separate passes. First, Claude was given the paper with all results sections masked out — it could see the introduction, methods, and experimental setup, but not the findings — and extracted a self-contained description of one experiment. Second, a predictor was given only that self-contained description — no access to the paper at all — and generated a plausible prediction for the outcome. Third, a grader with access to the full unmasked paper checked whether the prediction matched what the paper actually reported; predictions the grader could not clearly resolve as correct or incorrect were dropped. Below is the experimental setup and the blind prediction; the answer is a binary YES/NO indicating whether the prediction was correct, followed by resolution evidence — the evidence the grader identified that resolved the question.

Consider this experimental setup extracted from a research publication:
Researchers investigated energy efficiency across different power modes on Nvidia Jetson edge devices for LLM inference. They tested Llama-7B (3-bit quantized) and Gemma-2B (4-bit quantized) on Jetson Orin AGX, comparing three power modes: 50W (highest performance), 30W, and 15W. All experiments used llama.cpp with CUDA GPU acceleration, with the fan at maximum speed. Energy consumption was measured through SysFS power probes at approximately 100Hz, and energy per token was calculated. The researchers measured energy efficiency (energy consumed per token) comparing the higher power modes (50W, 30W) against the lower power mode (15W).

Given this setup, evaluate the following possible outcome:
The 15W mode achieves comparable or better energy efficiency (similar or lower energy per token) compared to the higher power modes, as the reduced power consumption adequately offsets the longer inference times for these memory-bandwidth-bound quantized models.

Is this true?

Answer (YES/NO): NO